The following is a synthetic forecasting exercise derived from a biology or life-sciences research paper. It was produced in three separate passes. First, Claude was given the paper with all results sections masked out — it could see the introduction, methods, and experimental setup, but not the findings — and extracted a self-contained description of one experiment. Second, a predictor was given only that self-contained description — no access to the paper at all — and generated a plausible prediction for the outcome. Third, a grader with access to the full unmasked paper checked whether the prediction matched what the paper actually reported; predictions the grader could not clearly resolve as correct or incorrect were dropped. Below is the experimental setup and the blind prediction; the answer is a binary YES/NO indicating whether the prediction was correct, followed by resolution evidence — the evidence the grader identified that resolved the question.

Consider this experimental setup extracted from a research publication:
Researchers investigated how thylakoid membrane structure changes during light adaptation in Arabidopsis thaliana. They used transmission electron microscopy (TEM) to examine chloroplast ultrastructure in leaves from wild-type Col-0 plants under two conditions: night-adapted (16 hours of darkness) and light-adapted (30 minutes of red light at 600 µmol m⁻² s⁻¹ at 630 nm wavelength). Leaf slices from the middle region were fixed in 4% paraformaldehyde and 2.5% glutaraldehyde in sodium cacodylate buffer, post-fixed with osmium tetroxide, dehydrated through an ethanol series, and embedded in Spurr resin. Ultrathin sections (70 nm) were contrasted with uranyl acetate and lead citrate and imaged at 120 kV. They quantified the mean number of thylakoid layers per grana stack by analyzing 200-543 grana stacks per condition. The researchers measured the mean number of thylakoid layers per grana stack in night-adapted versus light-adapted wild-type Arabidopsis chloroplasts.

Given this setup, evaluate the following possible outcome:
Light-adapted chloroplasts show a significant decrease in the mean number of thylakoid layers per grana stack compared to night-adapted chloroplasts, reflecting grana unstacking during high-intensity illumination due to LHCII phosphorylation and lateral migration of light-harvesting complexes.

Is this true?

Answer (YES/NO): YES